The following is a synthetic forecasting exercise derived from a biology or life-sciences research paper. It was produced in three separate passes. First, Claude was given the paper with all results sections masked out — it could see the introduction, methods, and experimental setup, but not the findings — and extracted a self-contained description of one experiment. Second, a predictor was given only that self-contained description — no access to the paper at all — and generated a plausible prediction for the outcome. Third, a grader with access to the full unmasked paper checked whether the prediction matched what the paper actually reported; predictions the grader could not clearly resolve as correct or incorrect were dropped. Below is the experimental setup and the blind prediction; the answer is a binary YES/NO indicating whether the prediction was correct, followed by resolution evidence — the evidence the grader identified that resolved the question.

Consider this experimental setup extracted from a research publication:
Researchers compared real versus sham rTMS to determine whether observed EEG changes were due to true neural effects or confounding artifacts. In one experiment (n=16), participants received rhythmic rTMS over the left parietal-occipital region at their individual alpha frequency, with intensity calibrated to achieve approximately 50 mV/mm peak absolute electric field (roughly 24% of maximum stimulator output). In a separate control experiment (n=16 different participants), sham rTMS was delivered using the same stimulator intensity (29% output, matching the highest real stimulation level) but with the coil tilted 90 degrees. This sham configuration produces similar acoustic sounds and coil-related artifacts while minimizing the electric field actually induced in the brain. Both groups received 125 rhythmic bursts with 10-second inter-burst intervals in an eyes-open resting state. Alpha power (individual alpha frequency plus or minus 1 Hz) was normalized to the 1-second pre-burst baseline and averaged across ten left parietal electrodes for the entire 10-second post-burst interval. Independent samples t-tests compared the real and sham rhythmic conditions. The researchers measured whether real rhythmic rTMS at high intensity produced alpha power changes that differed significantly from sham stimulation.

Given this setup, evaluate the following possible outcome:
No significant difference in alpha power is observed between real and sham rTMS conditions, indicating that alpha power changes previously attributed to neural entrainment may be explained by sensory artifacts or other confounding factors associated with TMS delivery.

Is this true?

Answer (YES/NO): YES